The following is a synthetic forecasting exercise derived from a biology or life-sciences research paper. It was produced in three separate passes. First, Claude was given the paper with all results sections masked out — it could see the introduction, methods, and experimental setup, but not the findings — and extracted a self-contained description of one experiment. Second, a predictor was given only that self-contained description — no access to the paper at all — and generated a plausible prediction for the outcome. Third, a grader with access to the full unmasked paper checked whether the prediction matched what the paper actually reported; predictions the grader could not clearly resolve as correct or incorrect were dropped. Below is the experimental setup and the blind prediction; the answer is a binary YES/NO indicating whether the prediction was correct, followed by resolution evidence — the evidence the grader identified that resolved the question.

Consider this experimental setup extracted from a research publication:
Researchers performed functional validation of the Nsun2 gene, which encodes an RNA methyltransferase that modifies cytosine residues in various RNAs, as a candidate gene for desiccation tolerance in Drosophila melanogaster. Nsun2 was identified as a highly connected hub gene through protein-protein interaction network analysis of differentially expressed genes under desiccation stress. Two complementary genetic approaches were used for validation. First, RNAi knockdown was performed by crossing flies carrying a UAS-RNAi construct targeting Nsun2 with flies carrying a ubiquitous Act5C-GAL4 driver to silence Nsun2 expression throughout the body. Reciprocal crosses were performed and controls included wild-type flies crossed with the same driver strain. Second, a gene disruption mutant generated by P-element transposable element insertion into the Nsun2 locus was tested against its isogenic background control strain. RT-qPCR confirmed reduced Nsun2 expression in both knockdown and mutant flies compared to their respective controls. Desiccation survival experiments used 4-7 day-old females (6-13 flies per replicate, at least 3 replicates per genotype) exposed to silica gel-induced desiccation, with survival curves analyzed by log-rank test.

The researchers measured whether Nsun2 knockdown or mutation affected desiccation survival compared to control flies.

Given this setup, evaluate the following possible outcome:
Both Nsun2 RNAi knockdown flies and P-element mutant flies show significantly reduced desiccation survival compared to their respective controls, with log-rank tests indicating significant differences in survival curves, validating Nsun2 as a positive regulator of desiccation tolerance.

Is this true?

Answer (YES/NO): NO